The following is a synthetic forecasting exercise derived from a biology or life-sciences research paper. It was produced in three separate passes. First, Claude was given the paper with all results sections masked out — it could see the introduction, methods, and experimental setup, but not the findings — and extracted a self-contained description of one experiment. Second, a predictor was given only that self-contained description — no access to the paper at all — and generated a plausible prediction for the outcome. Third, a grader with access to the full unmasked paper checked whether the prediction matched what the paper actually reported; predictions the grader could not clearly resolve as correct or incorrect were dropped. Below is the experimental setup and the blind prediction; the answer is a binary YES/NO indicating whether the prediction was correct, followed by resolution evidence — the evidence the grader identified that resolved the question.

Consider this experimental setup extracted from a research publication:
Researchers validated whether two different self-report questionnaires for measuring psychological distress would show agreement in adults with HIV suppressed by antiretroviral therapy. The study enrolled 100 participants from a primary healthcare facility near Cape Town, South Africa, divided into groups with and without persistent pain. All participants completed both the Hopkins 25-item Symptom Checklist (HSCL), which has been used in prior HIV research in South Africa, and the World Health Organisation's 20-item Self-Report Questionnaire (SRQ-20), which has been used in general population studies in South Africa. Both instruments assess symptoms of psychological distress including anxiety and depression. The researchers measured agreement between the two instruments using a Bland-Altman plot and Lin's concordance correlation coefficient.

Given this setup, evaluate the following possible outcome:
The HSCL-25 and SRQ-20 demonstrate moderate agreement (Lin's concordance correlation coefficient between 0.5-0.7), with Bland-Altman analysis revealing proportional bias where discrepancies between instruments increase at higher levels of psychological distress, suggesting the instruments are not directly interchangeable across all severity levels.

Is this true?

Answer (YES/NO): NO